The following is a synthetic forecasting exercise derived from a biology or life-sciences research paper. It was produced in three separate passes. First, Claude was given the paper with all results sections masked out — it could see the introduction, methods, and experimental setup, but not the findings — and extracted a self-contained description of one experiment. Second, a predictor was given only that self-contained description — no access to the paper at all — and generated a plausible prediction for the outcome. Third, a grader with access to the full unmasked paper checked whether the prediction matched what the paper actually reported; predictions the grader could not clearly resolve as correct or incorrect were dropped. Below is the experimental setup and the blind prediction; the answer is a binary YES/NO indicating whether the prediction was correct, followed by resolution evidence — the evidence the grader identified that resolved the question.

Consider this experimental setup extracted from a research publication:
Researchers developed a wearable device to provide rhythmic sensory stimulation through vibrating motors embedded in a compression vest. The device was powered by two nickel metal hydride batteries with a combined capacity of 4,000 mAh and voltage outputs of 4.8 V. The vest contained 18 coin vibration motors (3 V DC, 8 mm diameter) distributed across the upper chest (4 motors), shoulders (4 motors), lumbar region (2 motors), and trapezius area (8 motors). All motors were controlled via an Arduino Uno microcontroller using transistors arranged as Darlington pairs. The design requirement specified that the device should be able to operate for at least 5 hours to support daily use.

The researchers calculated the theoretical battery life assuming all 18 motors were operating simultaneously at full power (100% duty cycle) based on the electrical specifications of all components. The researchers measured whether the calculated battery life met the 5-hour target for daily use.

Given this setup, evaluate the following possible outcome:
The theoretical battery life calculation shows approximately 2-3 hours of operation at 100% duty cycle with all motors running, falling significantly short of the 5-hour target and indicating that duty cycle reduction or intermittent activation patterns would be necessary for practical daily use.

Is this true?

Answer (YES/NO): NO